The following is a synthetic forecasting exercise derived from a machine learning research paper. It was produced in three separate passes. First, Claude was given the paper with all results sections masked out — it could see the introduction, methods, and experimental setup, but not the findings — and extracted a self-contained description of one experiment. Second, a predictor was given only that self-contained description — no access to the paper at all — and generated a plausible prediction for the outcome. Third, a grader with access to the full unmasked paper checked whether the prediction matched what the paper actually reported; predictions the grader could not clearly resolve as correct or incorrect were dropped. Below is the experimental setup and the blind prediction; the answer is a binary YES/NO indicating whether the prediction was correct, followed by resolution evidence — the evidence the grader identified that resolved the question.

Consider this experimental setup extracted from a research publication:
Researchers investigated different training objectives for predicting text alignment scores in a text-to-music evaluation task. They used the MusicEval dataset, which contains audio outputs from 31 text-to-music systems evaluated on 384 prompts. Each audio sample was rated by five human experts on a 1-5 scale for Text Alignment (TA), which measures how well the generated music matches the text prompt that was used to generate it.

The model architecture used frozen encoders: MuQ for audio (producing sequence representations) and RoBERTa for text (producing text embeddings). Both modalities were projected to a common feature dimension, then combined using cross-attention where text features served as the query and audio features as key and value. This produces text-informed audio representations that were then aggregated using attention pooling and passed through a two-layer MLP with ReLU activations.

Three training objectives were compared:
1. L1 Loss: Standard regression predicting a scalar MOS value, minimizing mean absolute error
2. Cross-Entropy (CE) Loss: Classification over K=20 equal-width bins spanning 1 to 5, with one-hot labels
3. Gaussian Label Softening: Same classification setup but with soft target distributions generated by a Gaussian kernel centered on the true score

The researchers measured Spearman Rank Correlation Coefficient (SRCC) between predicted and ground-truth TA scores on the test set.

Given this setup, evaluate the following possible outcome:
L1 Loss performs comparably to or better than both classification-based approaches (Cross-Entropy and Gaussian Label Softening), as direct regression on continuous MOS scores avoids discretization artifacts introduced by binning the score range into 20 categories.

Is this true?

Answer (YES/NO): NO